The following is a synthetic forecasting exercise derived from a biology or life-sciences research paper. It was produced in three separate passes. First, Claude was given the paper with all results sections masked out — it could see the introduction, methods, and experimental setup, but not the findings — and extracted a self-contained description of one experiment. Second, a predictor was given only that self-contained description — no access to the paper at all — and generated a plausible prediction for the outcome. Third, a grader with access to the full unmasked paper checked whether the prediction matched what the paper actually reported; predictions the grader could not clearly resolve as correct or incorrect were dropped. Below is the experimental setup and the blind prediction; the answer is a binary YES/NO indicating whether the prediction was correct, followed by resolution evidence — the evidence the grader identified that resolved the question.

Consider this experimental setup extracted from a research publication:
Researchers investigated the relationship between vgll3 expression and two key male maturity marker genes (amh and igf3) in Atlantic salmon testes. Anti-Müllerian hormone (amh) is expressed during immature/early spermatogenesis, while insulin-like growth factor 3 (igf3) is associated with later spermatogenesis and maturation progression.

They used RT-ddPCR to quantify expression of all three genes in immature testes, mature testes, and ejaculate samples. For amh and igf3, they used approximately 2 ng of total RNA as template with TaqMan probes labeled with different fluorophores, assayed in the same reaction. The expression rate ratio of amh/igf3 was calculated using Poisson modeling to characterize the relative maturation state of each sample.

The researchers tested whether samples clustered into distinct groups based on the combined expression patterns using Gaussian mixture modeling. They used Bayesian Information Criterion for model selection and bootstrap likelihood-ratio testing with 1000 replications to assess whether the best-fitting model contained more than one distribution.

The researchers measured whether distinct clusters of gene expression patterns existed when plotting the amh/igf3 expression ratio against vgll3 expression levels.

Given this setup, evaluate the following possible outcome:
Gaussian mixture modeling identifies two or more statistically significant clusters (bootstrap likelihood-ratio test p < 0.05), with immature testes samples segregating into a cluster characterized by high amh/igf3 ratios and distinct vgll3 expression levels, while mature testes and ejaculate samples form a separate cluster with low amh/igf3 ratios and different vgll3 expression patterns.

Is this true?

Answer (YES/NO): NO